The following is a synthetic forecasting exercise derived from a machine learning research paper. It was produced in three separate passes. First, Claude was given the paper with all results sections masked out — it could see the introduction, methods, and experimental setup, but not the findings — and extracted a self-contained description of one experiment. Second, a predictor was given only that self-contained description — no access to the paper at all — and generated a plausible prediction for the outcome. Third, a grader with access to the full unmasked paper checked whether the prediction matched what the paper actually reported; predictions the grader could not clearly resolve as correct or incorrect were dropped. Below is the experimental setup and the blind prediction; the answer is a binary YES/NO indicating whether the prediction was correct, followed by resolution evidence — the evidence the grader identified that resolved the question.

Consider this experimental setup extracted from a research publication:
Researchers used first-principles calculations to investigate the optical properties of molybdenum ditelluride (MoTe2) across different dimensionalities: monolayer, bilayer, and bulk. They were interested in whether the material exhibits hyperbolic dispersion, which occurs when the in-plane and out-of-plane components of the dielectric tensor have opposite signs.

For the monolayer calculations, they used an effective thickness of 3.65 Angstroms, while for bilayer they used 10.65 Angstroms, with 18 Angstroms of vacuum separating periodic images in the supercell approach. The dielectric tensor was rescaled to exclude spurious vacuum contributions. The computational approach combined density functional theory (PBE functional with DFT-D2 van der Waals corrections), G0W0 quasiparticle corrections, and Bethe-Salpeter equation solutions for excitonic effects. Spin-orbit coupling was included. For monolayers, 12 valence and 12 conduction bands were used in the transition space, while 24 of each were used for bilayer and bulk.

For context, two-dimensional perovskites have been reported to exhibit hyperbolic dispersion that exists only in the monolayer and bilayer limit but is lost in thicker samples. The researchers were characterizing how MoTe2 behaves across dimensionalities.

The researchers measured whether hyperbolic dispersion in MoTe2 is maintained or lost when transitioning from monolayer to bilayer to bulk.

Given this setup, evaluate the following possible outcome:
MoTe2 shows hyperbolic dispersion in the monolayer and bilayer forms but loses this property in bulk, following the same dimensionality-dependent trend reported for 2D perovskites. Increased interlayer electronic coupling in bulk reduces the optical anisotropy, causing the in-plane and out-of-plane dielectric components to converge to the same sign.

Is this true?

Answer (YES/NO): NO